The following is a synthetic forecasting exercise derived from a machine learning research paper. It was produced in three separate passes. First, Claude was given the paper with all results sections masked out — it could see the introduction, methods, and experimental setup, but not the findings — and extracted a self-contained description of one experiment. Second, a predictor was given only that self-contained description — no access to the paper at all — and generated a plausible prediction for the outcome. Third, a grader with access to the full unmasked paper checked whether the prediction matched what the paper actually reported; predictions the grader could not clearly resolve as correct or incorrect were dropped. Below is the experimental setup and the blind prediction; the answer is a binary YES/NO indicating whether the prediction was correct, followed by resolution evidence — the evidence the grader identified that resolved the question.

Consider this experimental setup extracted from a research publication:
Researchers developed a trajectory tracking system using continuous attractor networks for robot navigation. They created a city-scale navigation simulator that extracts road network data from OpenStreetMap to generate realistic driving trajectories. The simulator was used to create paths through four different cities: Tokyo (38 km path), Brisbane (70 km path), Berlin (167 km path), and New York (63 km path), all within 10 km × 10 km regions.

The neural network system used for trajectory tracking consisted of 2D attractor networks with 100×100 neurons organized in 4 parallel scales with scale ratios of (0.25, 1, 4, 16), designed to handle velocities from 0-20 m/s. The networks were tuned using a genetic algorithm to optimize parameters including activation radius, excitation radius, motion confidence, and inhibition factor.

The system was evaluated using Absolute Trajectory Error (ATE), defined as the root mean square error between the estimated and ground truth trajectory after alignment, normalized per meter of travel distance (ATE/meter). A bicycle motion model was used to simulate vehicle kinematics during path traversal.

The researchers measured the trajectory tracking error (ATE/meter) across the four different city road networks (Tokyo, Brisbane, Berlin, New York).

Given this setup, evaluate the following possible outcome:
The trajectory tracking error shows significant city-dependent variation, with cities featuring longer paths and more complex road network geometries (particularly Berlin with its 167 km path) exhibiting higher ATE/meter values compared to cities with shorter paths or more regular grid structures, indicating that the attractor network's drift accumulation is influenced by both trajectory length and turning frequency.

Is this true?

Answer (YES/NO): NO